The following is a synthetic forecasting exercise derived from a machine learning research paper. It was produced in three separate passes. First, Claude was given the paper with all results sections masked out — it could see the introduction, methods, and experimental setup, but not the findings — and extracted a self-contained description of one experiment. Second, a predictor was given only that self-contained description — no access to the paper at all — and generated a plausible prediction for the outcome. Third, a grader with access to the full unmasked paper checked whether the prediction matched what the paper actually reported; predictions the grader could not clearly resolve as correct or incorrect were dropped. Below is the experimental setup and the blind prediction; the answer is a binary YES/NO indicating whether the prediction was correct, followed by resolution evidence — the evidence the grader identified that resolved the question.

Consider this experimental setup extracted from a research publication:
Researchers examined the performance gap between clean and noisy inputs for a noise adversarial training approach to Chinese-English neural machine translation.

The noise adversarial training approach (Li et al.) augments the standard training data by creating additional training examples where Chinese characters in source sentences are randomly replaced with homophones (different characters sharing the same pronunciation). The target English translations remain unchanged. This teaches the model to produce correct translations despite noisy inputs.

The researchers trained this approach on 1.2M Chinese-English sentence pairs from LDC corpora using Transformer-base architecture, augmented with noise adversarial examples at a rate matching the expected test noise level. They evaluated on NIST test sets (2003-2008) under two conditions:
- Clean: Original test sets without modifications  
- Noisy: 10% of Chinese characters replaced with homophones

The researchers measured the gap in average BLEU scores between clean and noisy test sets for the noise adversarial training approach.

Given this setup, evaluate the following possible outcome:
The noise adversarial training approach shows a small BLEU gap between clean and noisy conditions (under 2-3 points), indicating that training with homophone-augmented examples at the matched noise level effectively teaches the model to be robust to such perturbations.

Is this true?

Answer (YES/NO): YES